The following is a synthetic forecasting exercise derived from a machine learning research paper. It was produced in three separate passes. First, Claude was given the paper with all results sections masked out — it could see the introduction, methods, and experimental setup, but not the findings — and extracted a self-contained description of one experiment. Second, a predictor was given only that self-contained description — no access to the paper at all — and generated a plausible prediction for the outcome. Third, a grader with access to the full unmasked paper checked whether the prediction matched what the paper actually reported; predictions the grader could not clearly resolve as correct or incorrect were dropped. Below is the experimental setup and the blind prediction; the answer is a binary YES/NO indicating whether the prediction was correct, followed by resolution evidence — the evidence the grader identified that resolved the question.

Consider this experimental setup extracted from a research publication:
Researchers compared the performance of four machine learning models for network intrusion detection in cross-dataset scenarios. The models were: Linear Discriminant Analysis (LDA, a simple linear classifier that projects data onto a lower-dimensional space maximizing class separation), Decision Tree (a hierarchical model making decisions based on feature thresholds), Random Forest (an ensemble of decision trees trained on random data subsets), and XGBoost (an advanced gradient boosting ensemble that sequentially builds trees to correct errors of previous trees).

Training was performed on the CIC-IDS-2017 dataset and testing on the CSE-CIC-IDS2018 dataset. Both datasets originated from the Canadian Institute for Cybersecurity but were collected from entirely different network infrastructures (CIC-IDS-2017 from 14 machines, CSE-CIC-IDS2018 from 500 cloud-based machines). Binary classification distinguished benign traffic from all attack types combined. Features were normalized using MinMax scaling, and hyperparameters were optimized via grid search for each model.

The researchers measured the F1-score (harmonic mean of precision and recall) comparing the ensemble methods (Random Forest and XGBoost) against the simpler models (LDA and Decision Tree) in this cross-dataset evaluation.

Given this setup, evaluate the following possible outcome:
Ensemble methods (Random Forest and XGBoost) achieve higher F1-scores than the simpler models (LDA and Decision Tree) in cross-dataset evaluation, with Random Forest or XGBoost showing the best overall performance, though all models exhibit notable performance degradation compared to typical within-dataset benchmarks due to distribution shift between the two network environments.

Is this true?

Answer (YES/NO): NO